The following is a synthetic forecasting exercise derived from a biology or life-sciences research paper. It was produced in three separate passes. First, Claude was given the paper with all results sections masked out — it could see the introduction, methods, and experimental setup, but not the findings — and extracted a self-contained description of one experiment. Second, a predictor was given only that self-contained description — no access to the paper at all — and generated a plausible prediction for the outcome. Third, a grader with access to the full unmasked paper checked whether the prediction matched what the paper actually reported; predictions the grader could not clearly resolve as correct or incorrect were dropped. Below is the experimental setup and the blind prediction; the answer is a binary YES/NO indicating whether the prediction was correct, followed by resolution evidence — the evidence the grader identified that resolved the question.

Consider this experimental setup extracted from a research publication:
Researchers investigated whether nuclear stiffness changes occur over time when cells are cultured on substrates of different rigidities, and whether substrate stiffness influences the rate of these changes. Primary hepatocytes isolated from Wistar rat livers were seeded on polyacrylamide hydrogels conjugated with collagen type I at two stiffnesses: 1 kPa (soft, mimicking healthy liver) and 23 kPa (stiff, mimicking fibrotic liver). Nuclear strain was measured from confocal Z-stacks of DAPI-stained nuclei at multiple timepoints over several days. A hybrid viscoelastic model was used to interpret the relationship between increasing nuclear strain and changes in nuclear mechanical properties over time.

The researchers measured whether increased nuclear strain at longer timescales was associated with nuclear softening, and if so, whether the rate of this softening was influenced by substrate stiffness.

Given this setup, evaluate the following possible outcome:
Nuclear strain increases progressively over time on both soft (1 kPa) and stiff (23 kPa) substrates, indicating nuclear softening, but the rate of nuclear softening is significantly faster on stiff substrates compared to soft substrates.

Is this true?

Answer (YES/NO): YES